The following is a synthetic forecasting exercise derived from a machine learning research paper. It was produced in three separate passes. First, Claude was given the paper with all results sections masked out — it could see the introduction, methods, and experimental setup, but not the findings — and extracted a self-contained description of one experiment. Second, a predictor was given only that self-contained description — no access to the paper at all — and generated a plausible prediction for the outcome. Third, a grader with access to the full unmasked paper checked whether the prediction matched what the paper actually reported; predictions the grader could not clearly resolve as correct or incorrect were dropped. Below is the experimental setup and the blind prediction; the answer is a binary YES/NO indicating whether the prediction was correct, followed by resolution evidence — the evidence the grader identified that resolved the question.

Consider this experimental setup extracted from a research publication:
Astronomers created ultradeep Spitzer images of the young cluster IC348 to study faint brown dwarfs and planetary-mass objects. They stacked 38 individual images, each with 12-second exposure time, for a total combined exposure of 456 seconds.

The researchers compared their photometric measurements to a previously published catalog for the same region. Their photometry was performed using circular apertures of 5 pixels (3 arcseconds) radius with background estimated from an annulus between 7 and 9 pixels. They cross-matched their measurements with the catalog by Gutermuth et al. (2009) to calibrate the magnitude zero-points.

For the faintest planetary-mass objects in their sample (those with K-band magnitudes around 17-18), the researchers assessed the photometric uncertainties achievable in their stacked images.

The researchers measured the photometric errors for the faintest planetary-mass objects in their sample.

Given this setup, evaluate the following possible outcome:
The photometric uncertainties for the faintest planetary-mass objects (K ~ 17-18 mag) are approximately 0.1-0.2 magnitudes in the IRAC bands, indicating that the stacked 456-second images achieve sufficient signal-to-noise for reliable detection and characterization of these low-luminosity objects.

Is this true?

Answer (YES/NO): YES